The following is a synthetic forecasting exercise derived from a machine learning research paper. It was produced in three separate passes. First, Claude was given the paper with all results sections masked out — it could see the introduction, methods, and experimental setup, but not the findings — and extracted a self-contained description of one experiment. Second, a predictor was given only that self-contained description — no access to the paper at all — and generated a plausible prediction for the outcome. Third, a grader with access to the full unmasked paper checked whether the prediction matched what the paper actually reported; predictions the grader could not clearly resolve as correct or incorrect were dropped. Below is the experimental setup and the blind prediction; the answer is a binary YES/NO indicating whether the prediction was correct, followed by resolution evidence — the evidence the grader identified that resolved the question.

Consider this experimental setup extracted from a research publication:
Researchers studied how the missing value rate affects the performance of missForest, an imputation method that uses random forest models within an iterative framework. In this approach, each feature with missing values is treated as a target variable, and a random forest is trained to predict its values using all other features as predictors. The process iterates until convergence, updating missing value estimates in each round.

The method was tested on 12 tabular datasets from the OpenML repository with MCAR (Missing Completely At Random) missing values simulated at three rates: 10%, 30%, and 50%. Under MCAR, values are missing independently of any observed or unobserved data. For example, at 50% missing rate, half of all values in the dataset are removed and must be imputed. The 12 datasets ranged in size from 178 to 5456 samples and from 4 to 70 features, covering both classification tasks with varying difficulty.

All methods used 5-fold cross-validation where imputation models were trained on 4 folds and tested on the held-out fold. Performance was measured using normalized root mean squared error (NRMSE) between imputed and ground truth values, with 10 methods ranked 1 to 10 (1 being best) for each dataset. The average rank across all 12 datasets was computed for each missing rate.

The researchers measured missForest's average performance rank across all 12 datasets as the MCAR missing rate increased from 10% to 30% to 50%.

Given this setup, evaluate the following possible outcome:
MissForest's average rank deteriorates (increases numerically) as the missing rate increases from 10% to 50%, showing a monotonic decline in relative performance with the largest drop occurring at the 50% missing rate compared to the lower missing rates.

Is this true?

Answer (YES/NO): NO